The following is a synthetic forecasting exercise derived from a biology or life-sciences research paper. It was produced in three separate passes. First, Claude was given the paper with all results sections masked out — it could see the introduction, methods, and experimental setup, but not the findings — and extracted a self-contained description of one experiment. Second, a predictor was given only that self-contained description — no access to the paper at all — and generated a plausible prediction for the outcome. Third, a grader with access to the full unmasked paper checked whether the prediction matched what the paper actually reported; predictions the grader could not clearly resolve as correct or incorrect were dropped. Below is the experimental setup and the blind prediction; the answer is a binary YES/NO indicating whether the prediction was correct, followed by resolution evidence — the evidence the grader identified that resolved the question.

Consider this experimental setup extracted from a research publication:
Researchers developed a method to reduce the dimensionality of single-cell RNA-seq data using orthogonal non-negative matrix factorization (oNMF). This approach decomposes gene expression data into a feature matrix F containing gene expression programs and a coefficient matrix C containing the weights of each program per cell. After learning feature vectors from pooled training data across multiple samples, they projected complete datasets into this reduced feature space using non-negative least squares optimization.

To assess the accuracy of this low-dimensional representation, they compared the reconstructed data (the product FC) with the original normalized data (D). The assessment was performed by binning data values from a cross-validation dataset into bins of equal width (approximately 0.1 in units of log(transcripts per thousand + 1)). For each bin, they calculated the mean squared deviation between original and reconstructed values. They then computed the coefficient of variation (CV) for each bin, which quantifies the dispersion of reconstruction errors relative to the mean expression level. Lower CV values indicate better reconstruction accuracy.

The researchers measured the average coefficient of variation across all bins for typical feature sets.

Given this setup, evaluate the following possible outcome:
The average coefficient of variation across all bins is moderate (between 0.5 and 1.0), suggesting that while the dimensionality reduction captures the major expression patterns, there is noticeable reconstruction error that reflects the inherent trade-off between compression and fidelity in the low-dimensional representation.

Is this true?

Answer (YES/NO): NO